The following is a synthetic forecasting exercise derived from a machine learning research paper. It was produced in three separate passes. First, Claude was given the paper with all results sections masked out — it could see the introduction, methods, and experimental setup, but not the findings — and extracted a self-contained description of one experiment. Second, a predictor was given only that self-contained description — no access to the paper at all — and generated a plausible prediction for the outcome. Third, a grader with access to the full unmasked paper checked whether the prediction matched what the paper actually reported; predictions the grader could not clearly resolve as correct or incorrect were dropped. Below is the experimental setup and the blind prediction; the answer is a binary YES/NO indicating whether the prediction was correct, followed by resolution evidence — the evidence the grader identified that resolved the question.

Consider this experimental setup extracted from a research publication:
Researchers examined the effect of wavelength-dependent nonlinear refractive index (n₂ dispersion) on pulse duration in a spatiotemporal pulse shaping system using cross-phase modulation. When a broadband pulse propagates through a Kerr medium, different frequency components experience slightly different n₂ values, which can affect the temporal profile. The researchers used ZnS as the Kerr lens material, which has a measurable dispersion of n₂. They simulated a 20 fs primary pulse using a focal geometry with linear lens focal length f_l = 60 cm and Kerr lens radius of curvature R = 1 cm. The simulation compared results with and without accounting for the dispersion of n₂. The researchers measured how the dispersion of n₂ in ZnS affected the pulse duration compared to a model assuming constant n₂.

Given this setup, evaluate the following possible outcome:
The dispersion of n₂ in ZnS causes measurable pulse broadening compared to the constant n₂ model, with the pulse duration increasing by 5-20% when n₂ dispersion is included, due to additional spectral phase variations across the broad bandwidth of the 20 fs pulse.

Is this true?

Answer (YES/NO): NO